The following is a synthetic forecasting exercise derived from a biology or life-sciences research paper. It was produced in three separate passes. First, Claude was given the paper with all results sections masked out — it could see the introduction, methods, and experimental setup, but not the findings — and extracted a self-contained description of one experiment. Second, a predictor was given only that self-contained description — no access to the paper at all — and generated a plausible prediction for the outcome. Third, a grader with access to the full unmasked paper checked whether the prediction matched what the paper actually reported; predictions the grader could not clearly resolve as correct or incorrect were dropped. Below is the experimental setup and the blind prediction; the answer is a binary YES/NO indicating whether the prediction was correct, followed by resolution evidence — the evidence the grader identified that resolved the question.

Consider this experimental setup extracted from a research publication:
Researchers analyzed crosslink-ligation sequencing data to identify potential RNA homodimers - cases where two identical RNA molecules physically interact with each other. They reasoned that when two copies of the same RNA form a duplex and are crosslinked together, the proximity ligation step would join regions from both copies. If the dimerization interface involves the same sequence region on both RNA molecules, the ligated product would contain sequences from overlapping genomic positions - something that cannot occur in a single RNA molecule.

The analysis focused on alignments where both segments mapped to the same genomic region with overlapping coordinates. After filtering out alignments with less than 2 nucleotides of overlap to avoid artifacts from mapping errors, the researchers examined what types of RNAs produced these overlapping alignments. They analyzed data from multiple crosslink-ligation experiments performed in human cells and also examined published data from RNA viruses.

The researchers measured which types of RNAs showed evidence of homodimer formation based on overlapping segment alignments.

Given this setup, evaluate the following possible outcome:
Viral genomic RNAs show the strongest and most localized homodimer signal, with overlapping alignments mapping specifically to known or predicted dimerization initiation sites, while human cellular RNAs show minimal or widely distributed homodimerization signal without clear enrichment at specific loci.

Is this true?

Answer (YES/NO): NO